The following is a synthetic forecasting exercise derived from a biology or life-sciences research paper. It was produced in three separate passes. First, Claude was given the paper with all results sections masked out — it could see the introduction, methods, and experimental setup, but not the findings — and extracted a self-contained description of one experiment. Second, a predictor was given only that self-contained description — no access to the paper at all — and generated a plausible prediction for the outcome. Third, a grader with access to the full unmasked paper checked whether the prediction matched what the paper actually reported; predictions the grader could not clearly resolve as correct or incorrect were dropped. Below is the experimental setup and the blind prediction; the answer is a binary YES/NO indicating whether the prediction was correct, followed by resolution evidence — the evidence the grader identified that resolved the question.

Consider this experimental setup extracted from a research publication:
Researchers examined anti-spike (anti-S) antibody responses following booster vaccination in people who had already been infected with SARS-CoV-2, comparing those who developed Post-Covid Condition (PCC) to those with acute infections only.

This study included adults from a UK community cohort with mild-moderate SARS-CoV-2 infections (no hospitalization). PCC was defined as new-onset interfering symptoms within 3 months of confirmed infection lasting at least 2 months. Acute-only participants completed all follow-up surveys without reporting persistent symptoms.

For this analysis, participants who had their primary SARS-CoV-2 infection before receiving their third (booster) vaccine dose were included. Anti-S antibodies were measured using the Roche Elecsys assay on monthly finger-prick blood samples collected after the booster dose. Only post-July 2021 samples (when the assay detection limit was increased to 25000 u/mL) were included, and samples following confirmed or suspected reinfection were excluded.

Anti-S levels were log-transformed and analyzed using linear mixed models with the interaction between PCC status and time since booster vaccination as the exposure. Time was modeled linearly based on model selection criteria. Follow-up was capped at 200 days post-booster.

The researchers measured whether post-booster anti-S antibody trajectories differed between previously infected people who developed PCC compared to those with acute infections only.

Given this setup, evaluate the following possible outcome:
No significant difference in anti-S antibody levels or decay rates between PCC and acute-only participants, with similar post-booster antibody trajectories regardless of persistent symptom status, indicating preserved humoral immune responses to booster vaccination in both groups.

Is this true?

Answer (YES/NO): YES